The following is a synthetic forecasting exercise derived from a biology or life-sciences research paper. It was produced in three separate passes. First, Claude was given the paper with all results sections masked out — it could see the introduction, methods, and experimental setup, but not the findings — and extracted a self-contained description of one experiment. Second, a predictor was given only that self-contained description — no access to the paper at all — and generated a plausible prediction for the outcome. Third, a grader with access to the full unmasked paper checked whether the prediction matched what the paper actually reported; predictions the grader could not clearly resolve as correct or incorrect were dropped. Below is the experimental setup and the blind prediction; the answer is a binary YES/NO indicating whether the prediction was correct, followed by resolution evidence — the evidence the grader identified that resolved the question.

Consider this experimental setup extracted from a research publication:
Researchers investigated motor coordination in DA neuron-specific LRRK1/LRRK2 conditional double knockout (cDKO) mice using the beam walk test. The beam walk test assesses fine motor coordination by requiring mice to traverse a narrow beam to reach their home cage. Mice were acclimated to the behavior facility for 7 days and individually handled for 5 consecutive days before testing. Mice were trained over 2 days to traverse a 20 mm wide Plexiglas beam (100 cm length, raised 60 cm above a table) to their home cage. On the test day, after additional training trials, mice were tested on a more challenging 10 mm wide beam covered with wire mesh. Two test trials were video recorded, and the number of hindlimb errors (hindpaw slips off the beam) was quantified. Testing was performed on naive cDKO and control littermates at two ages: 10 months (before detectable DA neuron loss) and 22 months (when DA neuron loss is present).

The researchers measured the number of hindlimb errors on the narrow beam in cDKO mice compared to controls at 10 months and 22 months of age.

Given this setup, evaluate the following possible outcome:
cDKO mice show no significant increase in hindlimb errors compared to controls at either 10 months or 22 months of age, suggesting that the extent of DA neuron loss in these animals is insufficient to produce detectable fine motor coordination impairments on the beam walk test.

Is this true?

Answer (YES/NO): NO